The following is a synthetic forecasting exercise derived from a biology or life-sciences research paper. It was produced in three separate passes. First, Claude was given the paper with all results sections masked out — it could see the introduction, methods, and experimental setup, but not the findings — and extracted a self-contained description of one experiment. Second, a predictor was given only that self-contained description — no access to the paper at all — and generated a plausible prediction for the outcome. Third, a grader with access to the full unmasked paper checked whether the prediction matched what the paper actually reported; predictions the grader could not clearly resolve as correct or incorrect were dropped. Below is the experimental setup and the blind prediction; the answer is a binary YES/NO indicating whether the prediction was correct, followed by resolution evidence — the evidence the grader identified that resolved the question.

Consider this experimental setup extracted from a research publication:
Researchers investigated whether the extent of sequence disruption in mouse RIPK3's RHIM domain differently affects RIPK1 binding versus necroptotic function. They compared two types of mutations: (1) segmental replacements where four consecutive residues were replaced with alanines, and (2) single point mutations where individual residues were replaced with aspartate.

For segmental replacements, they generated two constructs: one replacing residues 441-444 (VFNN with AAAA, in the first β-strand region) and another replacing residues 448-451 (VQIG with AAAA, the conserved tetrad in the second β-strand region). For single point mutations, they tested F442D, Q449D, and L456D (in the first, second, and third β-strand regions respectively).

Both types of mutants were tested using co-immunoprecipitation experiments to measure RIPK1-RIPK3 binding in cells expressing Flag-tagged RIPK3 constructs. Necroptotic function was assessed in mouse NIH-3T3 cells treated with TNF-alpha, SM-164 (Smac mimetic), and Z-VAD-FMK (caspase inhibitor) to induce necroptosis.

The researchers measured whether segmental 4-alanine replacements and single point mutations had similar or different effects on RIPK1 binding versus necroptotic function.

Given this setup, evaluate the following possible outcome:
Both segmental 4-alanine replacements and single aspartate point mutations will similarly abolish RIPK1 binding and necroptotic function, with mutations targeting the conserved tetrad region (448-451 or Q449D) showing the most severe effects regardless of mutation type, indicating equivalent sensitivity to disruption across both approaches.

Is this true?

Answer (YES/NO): NO